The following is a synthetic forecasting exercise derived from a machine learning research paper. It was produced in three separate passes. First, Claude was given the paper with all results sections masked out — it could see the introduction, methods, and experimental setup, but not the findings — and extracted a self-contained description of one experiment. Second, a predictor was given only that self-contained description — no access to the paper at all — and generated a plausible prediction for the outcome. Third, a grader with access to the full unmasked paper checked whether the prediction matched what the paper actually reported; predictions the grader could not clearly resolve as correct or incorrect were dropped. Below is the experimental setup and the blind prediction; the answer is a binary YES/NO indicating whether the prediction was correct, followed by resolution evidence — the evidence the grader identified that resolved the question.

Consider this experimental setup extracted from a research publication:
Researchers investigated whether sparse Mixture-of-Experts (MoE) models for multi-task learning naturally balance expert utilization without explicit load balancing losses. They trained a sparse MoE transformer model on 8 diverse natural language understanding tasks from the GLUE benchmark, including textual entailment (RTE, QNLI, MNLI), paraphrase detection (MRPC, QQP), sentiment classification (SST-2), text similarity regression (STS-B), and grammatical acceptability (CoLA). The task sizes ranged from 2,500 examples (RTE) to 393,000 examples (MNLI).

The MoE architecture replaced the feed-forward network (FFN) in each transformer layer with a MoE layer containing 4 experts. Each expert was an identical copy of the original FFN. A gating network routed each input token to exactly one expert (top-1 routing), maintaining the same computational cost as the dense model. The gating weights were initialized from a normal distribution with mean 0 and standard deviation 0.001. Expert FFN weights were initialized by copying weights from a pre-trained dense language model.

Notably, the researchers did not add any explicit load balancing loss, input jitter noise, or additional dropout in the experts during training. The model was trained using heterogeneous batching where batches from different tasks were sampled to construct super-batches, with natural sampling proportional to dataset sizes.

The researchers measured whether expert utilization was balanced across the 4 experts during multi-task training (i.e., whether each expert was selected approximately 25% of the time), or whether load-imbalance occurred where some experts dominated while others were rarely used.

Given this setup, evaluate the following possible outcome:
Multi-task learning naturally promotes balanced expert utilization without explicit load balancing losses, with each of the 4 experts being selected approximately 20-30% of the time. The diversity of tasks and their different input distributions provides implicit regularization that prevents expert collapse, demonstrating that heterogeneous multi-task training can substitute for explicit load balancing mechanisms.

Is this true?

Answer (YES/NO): YES